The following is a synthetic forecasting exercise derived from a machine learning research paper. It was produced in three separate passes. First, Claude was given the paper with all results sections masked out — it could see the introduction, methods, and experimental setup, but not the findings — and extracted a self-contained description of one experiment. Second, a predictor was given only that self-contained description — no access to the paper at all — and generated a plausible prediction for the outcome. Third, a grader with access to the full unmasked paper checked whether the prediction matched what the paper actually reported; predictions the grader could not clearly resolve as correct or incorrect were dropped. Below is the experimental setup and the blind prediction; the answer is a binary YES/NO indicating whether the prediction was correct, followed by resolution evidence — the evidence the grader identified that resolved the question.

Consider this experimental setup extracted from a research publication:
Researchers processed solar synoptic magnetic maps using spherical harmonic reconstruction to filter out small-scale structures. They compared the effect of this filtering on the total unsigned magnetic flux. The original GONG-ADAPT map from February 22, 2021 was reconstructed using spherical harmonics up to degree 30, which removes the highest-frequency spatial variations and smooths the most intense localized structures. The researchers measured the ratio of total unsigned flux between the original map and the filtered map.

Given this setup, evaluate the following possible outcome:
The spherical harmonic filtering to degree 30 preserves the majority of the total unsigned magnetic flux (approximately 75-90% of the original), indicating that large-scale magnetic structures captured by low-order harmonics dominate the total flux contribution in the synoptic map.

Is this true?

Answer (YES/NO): NO